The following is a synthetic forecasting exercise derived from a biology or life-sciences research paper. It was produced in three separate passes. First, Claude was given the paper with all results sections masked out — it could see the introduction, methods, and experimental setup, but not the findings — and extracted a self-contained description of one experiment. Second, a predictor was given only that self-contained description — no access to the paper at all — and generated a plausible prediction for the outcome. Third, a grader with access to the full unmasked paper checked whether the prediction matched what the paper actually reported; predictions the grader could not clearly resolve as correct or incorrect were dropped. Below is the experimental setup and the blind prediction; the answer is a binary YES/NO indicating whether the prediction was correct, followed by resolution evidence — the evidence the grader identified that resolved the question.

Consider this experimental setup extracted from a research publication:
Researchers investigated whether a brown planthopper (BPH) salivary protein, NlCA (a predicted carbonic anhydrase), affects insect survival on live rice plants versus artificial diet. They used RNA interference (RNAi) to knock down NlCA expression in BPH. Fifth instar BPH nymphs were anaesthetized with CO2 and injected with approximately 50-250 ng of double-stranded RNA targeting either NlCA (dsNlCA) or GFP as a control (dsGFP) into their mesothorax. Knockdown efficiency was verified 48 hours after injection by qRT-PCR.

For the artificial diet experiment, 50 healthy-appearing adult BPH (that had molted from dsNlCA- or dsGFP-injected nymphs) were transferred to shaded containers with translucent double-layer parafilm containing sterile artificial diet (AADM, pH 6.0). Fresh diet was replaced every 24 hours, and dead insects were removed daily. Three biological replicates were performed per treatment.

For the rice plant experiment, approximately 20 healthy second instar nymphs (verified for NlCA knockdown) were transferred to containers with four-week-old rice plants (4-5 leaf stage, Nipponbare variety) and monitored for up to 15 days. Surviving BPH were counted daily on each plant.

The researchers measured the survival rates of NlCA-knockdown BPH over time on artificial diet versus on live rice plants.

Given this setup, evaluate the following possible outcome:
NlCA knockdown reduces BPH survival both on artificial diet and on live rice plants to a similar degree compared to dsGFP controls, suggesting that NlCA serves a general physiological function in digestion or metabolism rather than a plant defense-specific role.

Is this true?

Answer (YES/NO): NO